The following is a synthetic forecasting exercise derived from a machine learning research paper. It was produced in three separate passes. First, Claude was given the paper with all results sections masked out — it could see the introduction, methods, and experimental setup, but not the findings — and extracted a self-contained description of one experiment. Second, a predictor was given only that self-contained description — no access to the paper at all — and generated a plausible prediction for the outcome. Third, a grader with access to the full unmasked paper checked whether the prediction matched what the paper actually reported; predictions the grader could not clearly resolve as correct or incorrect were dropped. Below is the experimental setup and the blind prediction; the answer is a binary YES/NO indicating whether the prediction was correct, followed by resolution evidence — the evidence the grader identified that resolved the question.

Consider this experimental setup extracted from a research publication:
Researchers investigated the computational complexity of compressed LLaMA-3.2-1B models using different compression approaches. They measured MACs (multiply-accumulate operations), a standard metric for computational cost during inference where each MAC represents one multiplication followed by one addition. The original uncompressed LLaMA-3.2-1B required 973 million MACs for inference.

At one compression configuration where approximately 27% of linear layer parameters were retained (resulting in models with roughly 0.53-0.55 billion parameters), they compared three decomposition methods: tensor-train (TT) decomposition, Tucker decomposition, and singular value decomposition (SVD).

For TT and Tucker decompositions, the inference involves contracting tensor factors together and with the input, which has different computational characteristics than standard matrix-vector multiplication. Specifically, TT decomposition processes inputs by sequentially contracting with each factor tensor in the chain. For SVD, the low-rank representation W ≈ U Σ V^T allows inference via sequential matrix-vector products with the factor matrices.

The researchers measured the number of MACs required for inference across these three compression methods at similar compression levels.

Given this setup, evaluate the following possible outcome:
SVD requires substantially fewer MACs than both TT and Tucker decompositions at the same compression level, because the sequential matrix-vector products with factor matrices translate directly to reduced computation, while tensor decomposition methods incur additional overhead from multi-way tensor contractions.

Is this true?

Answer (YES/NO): YES